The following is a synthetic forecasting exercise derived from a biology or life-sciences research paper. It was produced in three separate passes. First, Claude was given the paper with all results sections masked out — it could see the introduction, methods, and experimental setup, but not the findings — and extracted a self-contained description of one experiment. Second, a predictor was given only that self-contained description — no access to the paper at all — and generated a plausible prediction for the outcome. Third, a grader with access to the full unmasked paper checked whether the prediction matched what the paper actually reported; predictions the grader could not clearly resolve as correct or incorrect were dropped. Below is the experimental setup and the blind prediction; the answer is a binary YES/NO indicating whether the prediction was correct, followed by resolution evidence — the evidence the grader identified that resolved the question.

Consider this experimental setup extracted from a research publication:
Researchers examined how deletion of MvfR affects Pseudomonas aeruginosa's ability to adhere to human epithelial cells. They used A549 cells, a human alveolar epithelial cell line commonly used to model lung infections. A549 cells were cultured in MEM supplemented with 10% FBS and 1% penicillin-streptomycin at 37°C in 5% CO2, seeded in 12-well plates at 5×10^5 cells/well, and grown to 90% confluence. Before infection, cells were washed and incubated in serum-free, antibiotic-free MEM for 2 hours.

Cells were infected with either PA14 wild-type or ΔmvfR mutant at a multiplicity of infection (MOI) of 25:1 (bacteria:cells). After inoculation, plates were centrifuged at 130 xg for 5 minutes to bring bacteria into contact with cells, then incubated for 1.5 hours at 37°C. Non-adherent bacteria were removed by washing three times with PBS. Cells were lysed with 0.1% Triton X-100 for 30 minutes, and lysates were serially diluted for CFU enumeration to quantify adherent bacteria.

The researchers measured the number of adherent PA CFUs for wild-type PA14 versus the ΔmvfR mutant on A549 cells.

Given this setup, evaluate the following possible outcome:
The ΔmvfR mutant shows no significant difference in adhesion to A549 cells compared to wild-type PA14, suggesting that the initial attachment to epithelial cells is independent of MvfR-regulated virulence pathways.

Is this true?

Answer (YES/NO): NO